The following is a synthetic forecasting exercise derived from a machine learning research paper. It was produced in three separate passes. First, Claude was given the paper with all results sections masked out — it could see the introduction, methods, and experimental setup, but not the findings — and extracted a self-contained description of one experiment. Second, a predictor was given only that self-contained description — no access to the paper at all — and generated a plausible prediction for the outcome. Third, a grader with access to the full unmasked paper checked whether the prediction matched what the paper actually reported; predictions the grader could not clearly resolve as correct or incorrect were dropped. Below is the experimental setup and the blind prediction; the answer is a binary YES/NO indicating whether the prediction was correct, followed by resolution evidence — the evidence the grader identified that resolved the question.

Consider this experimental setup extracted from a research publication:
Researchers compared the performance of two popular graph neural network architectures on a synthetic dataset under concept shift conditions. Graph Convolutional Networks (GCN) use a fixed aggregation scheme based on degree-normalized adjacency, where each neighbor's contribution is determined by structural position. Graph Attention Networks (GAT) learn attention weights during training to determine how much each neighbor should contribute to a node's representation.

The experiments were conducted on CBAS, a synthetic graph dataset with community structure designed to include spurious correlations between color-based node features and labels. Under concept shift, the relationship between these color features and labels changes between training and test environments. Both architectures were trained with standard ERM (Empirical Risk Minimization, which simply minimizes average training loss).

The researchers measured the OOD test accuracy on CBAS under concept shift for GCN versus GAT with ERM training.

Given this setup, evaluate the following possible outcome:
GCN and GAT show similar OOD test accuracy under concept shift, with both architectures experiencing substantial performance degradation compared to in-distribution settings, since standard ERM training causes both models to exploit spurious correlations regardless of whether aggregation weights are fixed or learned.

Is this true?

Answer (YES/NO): NO